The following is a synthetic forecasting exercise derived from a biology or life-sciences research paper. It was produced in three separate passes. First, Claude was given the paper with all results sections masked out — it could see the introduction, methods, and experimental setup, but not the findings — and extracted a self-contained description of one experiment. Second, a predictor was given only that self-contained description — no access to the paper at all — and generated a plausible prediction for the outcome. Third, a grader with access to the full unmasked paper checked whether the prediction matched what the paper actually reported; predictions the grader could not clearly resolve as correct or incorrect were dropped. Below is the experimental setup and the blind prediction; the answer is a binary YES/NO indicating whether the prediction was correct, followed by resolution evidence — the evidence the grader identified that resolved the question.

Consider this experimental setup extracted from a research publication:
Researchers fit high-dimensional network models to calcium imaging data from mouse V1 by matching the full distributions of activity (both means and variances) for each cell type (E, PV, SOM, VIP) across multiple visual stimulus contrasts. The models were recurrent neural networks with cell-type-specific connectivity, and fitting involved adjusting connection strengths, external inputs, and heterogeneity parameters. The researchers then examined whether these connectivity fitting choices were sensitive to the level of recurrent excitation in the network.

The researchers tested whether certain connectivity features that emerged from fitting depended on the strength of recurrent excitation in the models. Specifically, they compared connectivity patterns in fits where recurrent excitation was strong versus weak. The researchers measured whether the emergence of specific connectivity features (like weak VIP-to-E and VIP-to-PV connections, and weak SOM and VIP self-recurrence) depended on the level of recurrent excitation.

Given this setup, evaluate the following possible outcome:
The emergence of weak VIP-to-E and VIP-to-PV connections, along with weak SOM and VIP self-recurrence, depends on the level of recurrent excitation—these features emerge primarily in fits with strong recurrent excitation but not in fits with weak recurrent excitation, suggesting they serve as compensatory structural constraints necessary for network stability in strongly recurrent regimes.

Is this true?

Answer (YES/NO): YES